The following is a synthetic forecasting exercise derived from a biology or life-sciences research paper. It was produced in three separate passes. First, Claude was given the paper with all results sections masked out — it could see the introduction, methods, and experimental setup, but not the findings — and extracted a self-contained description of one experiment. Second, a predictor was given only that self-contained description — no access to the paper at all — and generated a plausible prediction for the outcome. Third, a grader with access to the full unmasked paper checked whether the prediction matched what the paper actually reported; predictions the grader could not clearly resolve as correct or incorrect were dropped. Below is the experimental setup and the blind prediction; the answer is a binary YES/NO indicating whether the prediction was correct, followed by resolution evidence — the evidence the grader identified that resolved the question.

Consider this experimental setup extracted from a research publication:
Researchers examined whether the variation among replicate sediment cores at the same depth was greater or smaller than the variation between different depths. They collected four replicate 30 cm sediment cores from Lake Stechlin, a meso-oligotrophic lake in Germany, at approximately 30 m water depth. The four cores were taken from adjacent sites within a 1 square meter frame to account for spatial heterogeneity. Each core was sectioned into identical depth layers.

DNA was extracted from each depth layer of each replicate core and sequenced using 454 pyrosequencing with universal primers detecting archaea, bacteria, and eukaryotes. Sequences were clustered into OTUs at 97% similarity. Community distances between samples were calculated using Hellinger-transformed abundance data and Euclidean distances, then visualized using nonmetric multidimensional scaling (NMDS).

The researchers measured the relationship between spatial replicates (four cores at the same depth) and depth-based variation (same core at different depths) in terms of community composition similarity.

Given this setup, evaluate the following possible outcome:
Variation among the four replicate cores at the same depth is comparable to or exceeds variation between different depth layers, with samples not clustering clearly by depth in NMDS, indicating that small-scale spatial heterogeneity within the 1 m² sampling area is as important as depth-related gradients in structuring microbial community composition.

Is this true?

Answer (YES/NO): NO